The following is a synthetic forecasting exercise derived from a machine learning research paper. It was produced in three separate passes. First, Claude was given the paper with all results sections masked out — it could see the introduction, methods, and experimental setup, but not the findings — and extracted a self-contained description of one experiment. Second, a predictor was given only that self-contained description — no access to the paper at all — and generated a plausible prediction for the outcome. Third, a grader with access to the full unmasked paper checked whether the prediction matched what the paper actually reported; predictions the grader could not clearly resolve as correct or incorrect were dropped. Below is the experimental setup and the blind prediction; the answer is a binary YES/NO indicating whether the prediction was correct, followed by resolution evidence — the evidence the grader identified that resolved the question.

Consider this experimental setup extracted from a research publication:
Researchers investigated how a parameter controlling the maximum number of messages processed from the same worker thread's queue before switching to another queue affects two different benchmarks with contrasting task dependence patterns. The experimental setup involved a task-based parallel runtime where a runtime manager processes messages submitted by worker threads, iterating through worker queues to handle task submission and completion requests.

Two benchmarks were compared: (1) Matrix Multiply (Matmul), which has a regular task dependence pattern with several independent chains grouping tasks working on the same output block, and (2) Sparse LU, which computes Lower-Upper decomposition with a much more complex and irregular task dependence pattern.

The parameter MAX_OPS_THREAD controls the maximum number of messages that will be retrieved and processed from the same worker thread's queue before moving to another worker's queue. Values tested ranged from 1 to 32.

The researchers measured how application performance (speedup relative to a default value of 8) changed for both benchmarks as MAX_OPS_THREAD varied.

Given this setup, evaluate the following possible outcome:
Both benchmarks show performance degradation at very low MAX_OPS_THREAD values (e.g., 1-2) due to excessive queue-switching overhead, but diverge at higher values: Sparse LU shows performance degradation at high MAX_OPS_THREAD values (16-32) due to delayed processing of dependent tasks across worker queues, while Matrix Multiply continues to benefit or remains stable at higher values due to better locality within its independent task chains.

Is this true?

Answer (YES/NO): NO